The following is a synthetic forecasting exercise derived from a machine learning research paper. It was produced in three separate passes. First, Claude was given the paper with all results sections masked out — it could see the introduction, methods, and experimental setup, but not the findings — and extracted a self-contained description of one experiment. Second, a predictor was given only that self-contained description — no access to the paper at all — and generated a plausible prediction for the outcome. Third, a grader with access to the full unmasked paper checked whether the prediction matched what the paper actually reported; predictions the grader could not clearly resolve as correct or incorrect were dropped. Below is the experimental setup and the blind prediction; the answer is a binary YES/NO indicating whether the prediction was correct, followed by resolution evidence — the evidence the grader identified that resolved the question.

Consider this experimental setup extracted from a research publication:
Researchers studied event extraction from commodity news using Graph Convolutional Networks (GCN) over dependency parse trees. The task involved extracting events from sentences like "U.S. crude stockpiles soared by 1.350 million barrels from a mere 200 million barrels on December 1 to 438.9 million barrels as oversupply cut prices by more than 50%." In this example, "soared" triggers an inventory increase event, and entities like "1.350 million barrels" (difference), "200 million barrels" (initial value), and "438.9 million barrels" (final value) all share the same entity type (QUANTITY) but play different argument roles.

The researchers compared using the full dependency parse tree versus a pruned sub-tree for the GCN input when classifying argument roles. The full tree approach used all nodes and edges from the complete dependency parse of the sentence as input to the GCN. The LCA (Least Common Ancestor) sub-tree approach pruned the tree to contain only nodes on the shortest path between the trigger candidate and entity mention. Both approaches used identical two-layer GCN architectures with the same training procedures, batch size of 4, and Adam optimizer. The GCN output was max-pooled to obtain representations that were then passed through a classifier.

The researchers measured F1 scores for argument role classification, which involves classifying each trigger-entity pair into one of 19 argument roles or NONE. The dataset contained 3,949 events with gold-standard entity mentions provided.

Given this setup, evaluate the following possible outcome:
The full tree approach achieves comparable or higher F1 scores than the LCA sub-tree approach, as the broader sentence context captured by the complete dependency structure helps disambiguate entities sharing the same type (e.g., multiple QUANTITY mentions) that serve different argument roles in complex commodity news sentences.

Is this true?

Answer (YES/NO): NO